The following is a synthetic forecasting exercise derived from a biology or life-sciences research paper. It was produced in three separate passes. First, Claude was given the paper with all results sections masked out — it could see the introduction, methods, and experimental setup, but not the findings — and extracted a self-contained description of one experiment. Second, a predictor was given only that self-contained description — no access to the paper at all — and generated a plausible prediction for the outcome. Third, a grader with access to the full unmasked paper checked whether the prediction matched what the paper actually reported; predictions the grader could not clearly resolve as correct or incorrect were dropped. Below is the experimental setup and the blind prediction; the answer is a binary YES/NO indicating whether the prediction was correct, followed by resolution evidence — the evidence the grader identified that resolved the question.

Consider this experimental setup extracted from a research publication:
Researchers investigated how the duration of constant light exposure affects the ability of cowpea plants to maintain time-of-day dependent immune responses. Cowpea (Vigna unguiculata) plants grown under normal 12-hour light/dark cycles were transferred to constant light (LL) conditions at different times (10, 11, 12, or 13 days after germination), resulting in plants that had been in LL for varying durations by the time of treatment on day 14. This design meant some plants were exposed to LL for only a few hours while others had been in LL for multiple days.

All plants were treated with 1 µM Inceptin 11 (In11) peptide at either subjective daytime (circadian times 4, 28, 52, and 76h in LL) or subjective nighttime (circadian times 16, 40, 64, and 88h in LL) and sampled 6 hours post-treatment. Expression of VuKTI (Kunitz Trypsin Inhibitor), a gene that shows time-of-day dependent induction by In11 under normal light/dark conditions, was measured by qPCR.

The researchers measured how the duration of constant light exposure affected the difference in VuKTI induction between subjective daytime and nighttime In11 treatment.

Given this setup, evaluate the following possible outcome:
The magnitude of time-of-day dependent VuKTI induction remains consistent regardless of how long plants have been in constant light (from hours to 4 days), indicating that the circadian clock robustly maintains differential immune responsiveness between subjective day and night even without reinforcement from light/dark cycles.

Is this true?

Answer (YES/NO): NO